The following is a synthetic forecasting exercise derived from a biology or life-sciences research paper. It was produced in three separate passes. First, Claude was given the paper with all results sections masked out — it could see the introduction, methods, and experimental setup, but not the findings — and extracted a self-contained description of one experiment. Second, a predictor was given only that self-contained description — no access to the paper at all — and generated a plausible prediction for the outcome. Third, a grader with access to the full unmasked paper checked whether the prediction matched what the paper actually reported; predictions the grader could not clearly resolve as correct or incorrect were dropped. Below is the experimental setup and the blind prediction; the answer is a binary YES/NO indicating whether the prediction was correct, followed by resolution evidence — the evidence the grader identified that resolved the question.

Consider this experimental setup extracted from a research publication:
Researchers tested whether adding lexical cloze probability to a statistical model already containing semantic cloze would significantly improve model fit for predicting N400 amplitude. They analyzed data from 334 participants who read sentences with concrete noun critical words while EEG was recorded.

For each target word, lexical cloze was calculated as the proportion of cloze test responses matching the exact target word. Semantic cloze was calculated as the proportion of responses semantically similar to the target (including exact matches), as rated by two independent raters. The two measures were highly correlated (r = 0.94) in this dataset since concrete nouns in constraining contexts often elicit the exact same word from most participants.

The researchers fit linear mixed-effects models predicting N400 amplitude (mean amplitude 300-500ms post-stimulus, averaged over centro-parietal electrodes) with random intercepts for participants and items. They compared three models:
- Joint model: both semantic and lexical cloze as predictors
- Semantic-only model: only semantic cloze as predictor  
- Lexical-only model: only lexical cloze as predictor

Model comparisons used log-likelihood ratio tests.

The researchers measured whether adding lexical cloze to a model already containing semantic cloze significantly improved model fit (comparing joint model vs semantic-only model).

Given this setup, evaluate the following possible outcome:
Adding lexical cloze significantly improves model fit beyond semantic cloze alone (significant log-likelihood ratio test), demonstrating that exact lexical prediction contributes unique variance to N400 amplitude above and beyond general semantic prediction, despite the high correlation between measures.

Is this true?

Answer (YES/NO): NO